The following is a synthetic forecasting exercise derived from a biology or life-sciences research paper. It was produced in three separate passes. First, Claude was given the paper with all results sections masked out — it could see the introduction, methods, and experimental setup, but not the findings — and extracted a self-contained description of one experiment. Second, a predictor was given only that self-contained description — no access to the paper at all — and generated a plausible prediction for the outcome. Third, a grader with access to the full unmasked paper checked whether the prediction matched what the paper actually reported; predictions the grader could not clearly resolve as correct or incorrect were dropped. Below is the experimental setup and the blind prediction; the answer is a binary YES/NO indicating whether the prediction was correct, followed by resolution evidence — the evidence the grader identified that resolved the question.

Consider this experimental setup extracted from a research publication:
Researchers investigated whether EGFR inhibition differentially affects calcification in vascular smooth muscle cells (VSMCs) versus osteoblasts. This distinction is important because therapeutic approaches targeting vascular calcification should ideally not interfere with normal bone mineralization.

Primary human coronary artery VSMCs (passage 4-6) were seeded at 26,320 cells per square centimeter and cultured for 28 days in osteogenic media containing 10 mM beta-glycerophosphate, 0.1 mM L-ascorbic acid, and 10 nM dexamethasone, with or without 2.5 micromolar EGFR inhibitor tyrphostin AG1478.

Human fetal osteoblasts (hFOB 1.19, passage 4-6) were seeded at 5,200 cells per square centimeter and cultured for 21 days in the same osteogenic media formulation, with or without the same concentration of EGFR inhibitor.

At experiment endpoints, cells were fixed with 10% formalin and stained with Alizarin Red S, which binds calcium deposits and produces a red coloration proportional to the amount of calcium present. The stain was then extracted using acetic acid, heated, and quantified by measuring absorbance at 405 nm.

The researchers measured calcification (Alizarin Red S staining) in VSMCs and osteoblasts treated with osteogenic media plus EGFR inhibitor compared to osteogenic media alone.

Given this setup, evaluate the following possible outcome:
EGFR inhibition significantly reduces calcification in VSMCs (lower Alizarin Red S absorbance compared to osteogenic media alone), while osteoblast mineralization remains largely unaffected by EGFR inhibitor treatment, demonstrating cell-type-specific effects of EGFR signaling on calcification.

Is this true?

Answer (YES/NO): YES